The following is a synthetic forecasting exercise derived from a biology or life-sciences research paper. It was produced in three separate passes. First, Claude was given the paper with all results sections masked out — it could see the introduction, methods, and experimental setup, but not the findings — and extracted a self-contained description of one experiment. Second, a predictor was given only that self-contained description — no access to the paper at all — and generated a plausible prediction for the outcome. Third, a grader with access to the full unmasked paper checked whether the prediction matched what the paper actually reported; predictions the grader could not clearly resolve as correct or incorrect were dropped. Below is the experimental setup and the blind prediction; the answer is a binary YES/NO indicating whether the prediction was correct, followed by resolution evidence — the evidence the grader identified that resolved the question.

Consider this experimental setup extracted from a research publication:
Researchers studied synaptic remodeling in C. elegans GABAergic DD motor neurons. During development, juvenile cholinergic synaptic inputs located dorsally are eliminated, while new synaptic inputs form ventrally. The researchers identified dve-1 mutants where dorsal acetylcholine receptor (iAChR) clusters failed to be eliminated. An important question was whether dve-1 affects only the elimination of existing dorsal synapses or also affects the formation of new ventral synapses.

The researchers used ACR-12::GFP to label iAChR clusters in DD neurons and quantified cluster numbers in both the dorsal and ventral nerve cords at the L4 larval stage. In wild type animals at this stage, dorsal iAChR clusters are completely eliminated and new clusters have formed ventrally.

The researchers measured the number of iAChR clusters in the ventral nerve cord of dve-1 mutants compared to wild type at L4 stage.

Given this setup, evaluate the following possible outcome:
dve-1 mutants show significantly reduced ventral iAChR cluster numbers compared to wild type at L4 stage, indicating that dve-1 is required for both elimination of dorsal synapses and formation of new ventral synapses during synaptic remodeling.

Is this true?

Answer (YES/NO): NO